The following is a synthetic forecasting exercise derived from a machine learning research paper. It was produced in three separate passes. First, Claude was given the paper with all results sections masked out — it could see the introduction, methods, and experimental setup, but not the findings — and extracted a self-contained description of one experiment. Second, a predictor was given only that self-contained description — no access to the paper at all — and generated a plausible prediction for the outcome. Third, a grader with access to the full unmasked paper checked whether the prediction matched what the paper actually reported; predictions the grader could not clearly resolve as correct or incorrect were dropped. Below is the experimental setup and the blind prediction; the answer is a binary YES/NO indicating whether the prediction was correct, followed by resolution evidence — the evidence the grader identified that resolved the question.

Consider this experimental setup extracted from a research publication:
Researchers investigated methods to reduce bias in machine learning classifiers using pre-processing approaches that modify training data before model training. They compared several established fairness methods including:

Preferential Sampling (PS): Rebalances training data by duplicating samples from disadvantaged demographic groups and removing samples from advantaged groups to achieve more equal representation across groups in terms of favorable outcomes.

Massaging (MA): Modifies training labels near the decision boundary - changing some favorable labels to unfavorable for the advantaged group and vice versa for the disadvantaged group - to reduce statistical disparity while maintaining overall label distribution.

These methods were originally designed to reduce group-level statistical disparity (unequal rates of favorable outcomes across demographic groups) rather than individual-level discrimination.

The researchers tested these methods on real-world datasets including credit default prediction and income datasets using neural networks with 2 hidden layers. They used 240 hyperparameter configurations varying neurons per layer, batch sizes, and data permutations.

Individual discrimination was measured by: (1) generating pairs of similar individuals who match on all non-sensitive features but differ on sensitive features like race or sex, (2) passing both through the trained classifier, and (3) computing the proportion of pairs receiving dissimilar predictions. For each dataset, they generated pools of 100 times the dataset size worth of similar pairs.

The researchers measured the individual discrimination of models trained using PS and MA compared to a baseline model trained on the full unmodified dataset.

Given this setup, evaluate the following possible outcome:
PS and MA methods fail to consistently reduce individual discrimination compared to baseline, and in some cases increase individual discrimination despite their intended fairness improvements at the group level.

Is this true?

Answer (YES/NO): NO